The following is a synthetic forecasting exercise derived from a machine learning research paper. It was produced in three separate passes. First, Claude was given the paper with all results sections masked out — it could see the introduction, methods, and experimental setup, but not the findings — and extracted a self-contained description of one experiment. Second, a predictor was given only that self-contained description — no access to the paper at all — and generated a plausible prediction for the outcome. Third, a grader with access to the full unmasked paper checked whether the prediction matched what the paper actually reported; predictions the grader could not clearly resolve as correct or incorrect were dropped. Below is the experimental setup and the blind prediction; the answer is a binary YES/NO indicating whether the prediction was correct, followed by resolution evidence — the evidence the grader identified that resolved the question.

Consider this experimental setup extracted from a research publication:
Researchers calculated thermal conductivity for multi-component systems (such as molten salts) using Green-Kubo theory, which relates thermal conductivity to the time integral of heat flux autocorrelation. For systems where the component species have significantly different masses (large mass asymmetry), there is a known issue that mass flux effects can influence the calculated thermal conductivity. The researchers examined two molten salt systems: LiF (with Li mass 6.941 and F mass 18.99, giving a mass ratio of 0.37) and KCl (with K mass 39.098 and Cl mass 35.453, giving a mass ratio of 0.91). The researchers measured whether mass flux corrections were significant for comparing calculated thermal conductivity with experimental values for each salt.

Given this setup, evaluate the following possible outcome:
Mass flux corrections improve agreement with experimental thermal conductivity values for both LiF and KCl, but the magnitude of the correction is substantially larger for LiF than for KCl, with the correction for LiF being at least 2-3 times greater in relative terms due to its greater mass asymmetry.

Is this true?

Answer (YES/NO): NO